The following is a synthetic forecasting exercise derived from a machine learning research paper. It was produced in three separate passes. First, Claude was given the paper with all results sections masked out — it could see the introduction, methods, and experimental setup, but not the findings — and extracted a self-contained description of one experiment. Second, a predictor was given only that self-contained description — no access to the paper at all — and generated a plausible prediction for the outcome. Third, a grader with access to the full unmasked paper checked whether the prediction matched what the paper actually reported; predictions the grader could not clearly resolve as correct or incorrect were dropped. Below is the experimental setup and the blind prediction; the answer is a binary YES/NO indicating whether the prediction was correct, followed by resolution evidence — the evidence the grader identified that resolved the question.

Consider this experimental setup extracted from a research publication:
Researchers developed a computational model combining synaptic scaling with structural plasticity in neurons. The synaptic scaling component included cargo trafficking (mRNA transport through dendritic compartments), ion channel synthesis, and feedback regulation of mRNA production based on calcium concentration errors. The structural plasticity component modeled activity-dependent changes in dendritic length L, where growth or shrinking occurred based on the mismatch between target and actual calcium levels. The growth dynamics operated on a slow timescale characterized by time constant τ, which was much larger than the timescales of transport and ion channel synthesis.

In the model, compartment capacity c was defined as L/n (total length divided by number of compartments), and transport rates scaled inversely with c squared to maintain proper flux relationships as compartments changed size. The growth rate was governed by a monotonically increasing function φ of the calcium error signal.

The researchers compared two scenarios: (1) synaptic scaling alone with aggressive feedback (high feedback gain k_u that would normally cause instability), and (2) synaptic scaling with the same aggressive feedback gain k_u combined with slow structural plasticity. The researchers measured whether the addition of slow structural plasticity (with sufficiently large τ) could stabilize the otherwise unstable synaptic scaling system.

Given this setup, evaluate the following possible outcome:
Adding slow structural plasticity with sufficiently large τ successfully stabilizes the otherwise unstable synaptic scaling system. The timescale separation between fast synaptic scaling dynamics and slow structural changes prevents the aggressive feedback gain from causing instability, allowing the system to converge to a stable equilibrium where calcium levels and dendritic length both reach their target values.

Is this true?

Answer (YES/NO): YES